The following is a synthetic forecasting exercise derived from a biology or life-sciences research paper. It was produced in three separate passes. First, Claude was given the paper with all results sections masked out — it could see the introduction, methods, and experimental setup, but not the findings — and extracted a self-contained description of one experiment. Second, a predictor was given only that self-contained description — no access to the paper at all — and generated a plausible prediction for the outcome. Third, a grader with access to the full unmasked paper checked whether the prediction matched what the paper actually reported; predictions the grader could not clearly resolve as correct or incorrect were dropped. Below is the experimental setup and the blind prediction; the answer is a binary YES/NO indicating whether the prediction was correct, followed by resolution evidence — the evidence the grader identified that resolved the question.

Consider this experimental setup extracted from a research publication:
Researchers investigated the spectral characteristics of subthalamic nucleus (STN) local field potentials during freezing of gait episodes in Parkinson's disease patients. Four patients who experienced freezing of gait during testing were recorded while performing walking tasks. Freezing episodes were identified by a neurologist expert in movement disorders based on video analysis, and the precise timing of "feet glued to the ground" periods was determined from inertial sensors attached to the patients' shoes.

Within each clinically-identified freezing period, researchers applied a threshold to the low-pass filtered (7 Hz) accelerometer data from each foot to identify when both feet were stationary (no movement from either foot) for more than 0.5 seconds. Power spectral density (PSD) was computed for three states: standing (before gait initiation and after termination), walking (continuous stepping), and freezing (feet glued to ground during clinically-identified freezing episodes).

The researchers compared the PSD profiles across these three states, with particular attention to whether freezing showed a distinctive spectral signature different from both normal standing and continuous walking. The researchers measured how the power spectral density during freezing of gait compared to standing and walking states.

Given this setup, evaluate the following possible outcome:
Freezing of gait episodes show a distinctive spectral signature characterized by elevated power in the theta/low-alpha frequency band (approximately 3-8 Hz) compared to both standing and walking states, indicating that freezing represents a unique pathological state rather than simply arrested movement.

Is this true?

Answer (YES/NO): NO